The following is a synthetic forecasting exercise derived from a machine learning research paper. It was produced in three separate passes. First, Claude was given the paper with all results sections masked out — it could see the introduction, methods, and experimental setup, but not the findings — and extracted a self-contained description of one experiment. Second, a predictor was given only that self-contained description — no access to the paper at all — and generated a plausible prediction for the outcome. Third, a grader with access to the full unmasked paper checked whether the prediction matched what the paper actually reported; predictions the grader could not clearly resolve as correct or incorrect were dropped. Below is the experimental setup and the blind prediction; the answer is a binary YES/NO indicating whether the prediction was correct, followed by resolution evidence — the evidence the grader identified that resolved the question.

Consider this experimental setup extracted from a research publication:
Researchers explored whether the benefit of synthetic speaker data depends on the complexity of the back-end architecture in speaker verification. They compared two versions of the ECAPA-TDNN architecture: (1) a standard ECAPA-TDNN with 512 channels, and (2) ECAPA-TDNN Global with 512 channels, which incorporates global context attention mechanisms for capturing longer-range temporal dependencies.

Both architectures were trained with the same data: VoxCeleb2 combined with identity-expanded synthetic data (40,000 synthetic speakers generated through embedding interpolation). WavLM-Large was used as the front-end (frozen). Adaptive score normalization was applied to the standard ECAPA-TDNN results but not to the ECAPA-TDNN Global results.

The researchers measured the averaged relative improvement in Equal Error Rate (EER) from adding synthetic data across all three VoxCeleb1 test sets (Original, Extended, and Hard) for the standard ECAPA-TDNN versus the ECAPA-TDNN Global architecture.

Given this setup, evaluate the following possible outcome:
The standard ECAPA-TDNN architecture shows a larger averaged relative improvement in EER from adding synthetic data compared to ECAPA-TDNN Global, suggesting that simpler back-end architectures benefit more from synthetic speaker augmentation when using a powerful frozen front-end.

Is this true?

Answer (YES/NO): YES